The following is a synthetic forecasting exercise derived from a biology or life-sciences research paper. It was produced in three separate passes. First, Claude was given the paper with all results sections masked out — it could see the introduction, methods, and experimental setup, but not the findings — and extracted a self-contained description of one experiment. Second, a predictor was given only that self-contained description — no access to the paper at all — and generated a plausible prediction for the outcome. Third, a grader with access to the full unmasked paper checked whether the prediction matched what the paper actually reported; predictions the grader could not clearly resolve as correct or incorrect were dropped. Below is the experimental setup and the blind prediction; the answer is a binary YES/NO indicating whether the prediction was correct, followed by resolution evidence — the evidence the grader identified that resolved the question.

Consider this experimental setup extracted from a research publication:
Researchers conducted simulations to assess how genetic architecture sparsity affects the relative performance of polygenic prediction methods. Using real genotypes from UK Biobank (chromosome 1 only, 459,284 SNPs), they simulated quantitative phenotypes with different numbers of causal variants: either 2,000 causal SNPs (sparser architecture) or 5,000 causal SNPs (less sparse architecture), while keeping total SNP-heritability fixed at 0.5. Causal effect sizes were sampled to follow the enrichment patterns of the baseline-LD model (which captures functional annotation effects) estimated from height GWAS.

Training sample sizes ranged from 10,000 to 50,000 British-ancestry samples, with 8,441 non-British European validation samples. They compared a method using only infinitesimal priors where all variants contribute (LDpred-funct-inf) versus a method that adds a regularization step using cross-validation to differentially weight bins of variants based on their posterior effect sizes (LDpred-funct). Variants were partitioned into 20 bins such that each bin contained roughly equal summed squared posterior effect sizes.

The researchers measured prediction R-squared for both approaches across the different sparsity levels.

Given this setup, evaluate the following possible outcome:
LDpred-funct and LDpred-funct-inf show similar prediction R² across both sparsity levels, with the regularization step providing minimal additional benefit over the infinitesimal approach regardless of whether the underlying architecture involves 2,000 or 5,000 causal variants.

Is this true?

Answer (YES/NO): NO